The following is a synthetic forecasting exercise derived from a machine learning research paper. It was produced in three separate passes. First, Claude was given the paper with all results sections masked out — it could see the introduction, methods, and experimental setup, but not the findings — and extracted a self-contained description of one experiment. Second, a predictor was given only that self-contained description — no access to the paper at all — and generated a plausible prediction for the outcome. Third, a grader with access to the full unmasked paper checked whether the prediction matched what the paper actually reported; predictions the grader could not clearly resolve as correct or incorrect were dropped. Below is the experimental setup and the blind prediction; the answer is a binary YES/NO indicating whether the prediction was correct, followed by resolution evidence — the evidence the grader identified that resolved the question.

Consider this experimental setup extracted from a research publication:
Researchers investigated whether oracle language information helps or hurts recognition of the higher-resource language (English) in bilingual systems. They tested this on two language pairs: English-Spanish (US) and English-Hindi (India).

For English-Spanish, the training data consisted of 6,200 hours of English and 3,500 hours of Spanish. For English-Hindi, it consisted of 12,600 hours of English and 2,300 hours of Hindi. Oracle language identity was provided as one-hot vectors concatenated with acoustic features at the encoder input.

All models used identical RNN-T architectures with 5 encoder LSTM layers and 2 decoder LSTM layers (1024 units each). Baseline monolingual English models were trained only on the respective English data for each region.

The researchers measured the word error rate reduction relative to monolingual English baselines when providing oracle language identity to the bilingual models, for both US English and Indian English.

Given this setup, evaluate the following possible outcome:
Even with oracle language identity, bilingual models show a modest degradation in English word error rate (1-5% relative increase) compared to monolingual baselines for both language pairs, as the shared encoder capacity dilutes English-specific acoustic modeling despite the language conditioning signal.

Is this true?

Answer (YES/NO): NO